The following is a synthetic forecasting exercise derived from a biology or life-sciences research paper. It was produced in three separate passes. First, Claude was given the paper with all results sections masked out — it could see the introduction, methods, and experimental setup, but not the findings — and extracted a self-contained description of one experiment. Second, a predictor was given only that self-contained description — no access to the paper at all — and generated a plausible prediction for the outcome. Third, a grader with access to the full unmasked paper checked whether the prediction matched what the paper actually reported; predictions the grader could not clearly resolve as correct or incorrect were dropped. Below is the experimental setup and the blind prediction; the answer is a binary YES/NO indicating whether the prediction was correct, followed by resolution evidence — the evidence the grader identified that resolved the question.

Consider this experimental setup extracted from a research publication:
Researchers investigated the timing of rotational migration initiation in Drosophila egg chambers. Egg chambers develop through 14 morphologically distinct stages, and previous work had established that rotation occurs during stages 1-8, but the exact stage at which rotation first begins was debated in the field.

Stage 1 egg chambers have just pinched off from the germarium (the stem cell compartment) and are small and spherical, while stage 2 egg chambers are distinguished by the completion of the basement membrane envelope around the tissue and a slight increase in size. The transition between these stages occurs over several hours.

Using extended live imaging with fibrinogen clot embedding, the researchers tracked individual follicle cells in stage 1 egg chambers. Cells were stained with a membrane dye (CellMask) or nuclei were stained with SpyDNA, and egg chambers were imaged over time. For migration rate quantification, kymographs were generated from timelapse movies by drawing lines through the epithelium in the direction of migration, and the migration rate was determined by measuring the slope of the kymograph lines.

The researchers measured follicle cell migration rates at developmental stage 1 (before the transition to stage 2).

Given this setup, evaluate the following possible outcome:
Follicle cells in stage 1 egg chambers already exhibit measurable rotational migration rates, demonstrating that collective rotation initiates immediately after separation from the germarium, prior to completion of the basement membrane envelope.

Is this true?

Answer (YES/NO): NO